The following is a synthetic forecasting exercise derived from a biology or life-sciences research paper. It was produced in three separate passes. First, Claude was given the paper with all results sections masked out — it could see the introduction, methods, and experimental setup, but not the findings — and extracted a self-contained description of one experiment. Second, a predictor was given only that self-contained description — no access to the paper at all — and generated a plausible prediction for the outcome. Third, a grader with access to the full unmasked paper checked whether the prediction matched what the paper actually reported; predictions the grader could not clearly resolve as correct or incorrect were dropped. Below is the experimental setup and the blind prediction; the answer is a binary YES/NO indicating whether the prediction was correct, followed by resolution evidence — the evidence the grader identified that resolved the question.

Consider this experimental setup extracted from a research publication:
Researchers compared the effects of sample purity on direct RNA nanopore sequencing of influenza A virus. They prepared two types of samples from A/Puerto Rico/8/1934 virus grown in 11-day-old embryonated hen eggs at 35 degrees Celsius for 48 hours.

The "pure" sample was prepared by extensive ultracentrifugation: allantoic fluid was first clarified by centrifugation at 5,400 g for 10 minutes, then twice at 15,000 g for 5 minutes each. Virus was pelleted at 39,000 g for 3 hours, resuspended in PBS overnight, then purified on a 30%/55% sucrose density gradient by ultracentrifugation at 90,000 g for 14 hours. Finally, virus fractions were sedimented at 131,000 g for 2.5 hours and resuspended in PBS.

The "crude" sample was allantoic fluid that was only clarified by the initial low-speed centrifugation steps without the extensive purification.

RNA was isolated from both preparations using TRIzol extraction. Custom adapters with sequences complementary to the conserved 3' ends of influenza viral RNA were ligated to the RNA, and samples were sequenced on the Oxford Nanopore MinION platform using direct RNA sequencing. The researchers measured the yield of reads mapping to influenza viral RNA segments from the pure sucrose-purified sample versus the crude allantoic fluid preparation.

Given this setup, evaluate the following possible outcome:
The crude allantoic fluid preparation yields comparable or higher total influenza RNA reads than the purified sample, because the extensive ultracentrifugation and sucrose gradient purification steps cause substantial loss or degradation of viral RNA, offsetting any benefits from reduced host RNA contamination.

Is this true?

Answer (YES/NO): NO